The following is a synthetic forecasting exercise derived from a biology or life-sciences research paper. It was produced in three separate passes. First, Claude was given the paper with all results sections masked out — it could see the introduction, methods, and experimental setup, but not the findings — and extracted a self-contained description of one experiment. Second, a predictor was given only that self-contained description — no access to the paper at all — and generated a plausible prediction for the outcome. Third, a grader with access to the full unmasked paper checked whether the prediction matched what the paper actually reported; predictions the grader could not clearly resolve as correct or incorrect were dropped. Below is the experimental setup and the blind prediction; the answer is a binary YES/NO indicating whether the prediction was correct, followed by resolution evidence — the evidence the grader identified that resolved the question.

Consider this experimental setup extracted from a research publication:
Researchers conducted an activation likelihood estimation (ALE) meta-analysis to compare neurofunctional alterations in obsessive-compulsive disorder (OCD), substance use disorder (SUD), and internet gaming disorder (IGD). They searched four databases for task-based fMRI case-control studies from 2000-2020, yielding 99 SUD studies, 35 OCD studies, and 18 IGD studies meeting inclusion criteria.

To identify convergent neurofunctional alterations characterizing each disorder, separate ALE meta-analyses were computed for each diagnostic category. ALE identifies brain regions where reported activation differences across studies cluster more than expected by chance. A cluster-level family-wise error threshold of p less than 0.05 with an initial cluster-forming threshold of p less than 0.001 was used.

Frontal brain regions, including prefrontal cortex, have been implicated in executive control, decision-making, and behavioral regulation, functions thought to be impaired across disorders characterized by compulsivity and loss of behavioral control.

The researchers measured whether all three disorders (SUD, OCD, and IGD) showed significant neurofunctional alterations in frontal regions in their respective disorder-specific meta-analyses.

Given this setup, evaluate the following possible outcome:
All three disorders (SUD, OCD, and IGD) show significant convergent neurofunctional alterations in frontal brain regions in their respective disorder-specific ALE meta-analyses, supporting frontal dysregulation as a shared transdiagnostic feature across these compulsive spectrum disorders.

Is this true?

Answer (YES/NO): YES